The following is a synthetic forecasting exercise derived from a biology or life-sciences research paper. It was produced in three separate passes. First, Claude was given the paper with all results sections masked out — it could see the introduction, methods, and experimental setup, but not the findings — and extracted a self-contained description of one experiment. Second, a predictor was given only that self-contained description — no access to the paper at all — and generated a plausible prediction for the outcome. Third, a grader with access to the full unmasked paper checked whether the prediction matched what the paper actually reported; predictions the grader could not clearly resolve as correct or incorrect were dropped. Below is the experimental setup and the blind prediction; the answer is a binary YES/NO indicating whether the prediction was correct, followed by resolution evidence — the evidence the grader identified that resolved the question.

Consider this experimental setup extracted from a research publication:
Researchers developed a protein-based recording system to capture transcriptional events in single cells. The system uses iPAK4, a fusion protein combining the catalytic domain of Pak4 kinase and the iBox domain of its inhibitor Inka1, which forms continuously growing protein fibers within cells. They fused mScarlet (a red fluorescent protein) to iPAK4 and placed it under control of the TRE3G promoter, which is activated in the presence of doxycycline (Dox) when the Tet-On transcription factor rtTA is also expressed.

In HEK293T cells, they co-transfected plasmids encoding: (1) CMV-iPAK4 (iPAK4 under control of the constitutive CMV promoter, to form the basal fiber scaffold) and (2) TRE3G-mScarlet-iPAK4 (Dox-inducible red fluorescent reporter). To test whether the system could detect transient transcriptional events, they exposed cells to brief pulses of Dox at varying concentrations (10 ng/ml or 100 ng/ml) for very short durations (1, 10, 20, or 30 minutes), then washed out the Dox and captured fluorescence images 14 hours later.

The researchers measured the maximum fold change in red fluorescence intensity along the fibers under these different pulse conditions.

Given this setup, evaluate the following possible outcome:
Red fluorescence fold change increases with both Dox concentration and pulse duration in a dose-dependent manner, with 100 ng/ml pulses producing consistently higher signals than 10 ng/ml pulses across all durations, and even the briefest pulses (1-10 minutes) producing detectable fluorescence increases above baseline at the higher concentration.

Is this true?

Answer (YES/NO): NO